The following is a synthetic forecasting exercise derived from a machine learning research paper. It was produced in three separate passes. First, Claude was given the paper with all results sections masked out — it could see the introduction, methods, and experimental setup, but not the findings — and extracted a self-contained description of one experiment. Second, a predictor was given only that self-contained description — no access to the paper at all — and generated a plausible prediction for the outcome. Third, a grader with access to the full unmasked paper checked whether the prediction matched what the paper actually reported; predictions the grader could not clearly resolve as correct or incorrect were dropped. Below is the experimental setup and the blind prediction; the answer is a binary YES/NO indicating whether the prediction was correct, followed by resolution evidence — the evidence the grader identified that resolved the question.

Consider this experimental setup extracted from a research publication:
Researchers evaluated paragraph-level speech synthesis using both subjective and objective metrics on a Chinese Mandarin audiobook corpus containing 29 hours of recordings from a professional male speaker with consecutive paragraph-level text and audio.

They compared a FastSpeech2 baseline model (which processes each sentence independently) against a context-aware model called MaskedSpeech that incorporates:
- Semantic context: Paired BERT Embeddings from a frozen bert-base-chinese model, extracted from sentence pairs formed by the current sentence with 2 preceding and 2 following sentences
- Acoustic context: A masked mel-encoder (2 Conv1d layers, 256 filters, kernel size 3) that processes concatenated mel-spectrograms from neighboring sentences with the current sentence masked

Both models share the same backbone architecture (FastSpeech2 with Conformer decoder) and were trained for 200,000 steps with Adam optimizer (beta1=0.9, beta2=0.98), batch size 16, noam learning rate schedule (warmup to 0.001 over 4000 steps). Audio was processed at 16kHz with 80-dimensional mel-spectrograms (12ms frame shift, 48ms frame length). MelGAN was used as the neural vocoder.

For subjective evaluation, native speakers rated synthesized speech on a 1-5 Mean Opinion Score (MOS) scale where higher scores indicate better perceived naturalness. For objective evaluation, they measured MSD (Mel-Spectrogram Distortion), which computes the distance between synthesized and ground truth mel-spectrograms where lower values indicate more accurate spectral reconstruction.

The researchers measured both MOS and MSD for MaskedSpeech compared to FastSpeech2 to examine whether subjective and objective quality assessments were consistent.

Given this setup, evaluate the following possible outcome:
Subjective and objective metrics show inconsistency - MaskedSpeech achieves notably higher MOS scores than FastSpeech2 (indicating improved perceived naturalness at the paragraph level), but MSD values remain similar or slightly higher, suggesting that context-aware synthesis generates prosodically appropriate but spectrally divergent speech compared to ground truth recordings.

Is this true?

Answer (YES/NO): YES